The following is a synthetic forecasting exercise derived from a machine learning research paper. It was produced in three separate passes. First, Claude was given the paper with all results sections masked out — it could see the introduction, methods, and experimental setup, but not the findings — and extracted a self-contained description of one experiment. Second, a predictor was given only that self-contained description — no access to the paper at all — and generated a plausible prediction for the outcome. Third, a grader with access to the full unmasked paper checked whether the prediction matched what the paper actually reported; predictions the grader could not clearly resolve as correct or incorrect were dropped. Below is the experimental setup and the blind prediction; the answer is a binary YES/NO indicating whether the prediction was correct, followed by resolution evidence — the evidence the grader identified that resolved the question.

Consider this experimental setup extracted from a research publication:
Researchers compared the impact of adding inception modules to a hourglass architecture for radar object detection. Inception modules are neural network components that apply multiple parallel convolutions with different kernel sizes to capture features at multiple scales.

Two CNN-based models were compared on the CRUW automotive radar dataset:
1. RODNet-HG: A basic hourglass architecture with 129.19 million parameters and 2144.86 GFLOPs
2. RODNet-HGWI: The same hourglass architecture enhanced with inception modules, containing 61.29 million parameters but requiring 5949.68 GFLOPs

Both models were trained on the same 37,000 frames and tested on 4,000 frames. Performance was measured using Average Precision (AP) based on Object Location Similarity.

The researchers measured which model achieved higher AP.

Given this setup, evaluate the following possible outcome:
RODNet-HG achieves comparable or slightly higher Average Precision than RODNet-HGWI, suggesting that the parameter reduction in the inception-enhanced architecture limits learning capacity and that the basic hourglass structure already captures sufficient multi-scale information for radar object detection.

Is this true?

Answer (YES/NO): YES